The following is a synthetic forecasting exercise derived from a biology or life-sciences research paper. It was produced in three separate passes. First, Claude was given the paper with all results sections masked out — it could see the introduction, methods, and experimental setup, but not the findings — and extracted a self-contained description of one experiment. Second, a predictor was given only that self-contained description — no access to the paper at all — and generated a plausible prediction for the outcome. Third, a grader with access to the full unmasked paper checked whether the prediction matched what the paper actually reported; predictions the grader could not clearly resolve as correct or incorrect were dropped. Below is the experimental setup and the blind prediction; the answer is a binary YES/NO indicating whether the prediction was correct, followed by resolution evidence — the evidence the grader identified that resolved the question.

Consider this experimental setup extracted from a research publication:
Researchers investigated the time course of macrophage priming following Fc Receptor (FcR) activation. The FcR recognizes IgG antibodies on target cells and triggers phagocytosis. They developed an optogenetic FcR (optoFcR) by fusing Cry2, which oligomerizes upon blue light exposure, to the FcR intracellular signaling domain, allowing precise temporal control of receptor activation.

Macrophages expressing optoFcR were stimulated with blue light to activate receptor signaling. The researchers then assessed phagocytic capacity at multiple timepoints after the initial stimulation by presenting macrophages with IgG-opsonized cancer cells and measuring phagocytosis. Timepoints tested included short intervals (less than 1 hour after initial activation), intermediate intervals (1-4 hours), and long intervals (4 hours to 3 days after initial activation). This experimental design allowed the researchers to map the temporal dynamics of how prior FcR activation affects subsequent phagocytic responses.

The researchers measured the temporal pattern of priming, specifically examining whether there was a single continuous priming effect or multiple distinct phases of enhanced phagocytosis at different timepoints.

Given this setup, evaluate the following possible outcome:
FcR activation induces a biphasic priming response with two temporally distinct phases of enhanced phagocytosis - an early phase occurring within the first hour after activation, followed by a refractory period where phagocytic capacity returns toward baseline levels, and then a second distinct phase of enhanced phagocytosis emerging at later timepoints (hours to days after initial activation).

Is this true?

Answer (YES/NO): YES